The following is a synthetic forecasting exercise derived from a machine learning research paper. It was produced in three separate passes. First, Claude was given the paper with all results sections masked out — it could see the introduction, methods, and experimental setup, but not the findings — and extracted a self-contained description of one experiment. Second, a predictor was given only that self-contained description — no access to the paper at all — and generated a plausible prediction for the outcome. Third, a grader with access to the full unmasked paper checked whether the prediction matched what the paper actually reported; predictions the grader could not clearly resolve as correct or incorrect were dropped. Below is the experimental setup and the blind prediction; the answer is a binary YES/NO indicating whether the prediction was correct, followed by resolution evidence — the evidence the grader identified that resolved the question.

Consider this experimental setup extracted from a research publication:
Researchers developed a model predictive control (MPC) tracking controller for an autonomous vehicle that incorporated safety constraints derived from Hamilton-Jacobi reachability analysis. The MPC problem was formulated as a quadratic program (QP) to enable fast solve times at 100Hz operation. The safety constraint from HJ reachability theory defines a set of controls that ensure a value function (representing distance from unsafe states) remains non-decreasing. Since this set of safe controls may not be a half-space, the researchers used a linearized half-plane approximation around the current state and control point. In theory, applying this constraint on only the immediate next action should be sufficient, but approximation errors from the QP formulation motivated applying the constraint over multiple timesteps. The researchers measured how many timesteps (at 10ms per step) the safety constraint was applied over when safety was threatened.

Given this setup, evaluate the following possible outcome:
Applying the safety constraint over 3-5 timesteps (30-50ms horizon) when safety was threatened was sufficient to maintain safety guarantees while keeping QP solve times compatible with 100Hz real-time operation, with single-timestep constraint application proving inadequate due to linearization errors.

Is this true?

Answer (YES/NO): NO